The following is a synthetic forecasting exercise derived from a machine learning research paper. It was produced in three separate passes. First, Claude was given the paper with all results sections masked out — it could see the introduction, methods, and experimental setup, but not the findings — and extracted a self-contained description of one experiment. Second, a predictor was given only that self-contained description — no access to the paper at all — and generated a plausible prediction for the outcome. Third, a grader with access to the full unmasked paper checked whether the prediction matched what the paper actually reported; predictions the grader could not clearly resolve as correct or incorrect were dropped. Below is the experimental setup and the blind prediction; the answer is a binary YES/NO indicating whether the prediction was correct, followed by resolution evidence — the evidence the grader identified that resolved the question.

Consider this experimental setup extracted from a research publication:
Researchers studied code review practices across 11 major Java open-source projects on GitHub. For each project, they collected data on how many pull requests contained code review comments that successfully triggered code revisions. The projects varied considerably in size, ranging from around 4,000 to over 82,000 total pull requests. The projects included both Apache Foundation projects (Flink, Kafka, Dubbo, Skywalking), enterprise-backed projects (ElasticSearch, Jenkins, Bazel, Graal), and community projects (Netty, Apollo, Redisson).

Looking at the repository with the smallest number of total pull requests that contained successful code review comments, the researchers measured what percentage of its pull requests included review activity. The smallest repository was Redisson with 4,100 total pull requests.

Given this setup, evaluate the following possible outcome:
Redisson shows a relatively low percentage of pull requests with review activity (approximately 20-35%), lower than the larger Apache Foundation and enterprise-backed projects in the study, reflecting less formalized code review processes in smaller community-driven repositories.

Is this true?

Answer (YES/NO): NO